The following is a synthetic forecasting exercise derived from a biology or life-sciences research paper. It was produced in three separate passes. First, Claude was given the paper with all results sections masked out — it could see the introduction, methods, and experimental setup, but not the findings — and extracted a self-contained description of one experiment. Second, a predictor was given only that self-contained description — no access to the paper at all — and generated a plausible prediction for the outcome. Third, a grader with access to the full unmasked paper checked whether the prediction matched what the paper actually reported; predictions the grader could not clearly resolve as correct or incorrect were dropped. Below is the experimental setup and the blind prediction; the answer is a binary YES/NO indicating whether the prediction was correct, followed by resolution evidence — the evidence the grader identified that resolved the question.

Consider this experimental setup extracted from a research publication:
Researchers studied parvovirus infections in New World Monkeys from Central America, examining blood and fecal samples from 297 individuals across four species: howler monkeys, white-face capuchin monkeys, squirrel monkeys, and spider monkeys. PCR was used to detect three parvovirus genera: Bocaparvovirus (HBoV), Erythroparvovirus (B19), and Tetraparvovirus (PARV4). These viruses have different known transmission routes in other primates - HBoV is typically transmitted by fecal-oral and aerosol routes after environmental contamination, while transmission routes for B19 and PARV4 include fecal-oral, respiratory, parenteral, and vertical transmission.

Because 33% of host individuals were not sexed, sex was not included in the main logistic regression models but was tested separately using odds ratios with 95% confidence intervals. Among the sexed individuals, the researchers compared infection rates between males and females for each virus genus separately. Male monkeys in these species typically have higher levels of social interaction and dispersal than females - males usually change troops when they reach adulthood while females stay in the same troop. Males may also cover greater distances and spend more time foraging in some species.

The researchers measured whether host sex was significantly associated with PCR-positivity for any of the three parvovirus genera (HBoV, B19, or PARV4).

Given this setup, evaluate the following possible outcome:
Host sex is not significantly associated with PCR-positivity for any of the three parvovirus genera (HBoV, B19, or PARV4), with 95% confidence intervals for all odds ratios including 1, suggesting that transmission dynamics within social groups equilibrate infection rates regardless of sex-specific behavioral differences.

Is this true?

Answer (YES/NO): NO